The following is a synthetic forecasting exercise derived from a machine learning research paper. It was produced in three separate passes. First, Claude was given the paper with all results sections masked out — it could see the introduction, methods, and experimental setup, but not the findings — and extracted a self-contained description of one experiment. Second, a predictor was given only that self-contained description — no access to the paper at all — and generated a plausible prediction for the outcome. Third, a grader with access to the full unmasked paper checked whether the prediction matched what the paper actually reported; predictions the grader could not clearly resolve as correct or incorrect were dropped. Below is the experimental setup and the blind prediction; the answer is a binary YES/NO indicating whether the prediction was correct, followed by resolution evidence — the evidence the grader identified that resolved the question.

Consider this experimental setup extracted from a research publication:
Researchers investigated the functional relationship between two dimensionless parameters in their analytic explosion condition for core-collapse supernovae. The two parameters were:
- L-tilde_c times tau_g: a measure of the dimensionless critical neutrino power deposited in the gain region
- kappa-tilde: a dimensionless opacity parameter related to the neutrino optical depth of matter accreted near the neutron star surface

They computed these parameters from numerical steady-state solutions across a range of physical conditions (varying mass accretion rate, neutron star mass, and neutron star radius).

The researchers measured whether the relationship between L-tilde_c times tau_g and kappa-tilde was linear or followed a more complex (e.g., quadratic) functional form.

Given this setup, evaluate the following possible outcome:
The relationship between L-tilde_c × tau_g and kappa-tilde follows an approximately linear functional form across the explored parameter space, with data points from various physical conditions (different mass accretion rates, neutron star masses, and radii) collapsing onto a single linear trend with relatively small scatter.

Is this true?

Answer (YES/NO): YES